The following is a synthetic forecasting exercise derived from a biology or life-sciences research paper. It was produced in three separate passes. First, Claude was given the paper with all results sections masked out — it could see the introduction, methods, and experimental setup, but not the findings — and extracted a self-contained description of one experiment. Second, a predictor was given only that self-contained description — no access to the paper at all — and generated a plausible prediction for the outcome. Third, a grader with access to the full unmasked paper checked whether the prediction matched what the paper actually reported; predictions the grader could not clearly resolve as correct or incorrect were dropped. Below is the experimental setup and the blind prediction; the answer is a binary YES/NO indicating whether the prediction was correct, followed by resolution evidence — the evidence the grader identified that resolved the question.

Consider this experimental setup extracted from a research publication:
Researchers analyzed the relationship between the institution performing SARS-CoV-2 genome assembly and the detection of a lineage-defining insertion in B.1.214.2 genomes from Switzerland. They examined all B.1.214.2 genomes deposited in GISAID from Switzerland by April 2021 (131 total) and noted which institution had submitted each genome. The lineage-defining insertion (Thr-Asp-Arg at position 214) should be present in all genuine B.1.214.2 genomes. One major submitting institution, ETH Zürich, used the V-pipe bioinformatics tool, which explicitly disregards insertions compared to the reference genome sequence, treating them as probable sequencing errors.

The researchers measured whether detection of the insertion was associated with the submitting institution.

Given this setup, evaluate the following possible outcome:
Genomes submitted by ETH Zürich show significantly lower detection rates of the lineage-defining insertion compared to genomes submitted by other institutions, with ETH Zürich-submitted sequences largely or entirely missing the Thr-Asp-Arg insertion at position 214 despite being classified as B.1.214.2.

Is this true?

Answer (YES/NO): YES